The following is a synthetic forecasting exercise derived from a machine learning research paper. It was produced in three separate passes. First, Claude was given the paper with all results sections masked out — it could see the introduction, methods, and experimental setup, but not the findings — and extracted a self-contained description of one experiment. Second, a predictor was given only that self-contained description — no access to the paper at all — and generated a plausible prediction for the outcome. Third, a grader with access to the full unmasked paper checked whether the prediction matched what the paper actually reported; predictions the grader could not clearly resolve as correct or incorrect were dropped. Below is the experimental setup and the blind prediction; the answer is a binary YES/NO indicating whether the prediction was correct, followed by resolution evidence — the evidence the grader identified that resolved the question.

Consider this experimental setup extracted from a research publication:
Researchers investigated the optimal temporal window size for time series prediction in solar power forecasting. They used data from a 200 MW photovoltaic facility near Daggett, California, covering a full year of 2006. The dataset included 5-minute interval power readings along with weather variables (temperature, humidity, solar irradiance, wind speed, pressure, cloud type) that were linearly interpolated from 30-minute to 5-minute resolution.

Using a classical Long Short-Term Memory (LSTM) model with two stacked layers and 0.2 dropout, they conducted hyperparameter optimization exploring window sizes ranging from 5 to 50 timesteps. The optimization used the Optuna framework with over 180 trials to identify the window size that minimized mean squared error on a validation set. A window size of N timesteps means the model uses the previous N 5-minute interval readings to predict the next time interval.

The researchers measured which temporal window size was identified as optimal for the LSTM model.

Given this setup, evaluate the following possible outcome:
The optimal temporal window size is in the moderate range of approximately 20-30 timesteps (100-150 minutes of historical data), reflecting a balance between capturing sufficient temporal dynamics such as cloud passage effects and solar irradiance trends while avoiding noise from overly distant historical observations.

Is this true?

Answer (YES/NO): NO